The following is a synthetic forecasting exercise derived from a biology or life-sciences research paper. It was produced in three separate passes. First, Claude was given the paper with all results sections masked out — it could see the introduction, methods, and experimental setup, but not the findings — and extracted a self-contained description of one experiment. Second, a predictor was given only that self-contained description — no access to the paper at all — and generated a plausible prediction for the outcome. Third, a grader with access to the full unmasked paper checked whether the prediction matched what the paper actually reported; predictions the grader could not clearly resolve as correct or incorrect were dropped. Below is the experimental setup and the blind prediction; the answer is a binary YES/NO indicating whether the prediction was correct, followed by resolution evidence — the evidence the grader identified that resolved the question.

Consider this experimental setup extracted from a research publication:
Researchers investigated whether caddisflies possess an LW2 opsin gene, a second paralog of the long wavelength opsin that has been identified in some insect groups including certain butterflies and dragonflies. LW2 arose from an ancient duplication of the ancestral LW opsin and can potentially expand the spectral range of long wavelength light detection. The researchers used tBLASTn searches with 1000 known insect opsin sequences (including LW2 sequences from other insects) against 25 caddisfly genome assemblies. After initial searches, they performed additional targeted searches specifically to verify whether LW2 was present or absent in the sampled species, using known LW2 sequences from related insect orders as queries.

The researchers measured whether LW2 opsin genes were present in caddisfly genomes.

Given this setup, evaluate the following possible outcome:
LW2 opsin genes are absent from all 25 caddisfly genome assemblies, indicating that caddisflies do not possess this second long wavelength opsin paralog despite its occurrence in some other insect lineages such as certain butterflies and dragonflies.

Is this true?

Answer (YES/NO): NO